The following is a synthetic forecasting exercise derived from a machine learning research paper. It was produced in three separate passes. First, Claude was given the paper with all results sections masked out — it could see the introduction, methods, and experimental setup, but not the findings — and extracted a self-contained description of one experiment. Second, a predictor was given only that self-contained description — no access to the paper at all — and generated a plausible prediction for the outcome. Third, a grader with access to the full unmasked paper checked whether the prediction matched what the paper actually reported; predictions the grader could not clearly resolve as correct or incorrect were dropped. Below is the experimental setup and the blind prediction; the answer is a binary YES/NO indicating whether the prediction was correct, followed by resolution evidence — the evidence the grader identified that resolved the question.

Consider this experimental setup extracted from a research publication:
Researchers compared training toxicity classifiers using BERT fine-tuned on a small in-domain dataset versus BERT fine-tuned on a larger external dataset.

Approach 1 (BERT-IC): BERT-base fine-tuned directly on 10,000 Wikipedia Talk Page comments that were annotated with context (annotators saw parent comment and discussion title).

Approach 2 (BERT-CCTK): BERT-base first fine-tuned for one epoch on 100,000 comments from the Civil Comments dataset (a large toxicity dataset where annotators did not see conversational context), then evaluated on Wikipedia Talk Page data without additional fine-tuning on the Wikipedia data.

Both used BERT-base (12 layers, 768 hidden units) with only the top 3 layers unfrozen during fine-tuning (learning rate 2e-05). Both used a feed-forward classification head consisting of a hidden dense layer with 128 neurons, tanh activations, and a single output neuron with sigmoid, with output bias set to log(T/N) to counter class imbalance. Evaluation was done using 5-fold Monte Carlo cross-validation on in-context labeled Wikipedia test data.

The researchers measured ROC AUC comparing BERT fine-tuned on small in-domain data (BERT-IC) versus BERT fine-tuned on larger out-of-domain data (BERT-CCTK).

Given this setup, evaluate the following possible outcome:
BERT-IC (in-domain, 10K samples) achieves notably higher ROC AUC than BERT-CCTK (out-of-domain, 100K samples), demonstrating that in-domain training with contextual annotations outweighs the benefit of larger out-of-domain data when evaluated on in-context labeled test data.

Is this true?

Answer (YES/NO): NO